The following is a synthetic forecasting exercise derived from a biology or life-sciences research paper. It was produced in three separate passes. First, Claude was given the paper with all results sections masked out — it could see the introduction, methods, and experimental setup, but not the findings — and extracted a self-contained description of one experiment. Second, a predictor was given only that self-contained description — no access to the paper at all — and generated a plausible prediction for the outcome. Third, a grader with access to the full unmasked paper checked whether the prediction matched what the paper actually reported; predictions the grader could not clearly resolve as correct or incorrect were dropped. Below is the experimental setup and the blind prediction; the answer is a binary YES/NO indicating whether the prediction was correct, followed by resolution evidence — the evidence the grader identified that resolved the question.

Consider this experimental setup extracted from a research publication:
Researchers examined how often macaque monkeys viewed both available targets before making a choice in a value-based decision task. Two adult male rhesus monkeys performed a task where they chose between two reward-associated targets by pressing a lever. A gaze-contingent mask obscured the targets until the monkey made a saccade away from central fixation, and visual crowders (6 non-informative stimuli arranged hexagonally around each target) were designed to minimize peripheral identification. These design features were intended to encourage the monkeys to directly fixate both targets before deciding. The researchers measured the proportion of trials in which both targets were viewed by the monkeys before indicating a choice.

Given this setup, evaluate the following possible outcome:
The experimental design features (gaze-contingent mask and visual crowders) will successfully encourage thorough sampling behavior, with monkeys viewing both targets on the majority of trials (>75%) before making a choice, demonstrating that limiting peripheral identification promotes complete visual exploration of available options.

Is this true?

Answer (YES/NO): YES